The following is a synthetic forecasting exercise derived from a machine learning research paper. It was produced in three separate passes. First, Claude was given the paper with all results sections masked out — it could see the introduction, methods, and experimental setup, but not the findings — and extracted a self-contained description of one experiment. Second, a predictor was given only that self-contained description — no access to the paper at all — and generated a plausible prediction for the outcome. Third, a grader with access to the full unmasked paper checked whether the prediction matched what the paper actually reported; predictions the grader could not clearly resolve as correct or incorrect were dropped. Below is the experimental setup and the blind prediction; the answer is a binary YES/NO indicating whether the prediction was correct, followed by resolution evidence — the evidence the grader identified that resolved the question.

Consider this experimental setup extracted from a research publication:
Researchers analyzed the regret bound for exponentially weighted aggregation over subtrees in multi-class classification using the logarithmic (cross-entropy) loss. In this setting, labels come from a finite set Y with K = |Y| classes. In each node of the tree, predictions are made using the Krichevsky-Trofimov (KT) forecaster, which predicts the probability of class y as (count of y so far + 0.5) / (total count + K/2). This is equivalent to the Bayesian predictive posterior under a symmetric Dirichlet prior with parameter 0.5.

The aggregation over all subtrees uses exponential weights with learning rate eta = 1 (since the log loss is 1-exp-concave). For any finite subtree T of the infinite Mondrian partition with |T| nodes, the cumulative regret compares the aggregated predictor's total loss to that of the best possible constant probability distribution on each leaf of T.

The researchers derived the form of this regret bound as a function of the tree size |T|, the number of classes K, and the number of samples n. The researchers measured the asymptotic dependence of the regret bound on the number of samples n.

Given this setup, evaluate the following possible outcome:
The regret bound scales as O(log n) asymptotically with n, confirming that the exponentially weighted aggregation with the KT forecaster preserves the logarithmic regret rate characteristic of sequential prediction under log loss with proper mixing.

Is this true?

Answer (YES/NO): NO